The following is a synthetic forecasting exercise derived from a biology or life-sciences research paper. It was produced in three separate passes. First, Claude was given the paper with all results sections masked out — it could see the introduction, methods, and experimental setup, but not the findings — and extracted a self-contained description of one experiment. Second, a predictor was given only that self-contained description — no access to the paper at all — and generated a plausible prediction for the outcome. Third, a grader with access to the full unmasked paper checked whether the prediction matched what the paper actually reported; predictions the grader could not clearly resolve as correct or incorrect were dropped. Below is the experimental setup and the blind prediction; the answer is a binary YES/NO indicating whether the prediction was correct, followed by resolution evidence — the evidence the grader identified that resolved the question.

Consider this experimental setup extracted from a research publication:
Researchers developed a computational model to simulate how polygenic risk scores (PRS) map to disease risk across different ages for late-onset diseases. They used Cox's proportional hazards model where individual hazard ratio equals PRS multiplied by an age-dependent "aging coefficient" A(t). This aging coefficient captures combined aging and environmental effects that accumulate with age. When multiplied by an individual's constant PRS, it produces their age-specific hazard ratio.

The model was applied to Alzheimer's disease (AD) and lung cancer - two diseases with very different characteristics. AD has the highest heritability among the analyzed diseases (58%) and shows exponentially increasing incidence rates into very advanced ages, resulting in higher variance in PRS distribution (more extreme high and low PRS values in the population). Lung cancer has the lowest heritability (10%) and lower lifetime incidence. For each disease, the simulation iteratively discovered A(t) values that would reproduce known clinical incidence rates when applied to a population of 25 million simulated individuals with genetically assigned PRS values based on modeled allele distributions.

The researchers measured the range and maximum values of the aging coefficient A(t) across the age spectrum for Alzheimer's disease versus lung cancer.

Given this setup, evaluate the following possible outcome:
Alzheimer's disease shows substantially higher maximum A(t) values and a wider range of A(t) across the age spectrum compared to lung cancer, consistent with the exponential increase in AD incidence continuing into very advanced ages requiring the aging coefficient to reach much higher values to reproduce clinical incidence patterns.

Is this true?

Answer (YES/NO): YES